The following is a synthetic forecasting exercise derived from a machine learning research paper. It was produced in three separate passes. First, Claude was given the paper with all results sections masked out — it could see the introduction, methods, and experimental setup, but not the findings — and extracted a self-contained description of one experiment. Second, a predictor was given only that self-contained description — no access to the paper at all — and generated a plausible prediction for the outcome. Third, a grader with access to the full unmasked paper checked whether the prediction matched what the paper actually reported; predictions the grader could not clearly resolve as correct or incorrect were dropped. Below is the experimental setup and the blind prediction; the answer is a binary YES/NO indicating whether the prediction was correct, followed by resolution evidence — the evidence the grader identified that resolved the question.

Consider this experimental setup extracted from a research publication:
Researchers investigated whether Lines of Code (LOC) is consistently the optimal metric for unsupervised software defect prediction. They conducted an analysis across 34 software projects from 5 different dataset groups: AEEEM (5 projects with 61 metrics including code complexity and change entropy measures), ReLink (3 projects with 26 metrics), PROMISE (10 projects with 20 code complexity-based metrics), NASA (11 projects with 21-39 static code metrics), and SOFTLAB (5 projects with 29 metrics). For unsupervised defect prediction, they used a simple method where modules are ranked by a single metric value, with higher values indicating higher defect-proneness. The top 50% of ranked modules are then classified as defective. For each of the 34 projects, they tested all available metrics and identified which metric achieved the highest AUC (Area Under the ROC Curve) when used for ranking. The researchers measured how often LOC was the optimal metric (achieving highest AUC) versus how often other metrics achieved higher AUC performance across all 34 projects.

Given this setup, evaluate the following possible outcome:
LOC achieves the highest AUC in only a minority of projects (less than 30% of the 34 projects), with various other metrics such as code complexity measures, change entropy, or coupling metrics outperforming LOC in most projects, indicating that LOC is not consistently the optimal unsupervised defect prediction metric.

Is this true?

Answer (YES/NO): YES